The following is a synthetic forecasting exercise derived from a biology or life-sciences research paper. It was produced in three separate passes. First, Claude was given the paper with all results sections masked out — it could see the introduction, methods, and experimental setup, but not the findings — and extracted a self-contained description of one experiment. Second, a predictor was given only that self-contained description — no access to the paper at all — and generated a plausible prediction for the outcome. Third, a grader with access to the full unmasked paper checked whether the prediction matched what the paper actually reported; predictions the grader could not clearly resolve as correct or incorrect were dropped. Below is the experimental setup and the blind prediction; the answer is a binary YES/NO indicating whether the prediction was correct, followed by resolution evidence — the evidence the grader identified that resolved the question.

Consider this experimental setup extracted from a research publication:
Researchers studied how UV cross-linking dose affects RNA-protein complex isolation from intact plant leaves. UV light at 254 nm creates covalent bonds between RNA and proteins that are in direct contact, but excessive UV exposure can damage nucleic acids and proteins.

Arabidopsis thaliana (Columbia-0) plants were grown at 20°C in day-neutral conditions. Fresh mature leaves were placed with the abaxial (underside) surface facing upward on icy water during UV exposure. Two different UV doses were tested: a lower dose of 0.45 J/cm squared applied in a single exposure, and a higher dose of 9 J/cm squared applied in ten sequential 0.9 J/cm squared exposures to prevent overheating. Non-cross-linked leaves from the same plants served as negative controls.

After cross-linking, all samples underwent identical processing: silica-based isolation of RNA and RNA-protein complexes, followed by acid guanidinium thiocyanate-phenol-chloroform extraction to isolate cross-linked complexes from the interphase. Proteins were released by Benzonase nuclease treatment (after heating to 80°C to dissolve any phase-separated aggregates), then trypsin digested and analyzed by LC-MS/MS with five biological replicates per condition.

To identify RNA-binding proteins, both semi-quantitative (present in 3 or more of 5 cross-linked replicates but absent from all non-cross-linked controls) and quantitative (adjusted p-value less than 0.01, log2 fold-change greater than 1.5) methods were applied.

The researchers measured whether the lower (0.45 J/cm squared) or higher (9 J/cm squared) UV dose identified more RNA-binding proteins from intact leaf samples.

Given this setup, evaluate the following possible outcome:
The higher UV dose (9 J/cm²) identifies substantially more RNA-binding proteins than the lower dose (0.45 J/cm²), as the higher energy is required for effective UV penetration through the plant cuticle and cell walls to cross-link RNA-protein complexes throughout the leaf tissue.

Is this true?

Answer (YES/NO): NO